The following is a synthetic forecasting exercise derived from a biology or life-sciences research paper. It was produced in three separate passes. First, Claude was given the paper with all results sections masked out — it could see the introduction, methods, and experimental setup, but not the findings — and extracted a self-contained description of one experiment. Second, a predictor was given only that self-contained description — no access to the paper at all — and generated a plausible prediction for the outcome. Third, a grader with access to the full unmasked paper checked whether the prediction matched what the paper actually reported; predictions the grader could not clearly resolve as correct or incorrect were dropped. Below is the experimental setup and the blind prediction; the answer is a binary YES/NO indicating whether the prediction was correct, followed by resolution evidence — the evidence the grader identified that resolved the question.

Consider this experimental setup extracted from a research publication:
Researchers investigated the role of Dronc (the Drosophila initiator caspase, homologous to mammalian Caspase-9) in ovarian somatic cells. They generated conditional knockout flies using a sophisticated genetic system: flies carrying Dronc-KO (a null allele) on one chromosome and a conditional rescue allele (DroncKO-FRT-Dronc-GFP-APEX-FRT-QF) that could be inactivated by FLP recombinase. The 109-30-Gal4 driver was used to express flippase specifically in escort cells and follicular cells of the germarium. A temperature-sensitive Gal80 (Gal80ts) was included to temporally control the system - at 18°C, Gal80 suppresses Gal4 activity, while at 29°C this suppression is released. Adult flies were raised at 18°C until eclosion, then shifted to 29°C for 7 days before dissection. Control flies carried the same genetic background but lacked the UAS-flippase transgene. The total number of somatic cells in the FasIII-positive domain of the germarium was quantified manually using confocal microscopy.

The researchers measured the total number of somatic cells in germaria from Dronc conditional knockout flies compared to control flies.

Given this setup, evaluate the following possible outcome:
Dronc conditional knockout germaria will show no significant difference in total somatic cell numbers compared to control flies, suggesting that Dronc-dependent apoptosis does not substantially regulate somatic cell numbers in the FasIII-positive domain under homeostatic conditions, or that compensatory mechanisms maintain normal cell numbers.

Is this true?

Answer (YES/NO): NO